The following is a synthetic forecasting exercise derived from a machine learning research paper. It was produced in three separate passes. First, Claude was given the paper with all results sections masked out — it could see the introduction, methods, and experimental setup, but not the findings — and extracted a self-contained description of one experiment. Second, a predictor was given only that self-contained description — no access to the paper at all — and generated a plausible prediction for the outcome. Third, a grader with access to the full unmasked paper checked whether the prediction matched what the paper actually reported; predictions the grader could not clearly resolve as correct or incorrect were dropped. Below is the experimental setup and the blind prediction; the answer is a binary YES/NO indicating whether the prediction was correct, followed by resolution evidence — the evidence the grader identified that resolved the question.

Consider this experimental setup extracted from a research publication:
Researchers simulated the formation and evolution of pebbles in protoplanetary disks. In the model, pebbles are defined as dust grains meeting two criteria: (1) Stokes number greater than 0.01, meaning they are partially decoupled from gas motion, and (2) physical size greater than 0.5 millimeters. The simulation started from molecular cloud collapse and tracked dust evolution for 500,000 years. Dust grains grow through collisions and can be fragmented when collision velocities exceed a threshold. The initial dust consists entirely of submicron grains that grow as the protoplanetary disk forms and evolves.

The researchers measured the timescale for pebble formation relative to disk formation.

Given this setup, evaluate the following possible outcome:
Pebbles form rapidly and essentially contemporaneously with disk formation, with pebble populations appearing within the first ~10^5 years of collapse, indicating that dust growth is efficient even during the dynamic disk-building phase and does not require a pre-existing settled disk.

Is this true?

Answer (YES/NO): YES